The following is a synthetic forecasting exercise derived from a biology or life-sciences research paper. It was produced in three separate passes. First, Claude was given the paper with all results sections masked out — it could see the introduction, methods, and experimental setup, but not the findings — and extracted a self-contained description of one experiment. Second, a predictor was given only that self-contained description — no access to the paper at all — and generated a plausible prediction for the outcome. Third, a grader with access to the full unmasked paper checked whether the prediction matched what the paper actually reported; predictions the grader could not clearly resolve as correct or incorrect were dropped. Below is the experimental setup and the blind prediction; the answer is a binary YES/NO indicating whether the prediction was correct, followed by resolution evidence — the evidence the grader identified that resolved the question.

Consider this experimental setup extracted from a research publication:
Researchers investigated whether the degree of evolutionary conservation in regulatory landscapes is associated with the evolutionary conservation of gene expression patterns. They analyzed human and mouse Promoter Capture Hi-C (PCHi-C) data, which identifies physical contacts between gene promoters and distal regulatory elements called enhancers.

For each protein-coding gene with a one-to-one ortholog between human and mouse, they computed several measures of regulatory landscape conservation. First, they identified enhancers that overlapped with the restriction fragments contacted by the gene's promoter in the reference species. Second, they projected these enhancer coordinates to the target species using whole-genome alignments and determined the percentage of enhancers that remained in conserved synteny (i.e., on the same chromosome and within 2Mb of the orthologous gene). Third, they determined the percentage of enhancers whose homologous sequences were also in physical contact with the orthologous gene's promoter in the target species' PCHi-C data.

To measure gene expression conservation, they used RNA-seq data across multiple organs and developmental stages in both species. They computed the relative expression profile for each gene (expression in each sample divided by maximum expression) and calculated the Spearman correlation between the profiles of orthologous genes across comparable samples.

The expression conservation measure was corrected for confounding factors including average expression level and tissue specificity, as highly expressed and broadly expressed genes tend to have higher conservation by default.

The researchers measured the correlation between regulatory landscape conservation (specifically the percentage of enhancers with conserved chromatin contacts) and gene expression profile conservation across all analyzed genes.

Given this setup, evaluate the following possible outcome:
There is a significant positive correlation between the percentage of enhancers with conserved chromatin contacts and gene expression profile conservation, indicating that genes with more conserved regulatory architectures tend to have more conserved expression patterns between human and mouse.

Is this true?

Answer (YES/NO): NO